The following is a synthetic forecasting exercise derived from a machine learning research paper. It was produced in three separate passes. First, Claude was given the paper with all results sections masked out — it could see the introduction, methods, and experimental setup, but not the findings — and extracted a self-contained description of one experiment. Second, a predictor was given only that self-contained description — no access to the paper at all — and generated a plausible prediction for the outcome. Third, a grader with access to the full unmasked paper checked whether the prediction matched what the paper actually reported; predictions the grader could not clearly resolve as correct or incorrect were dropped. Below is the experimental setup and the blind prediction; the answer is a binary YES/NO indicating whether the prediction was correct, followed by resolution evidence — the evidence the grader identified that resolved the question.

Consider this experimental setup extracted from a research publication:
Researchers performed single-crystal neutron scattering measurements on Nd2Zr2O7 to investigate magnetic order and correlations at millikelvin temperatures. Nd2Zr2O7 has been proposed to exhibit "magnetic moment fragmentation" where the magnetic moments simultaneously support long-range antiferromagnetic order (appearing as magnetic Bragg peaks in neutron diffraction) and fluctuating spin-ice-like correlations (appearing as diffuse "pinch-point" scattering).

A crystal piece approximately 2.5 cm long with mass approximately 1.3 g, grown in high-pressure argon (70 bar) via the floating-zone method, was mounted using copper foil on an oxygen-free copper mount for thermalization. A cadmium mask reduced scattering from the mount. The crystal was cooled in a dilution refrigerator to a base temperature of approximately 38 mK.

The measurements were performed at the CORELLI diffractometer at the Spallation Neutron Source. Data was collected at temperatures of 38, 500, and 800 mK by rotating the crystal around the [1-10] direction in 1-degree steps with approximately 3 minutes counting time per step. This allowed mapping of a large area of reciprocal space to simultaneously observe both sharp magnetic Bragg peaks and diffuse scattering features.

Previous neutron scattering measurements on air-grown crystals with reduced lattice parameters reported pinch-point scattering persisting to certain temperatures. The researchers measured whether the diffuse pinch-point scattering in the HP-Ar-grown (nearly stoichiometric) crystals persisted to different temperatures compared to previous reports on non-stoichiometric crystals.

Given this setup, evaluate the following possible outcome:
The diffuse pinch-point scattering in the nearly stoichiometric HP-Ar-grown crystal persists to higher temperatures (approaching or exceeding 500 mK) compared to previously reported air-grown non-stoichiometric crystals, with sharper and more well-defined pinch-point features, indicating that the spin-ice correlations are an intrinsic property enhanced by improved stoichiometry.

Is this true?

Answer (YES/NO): NO